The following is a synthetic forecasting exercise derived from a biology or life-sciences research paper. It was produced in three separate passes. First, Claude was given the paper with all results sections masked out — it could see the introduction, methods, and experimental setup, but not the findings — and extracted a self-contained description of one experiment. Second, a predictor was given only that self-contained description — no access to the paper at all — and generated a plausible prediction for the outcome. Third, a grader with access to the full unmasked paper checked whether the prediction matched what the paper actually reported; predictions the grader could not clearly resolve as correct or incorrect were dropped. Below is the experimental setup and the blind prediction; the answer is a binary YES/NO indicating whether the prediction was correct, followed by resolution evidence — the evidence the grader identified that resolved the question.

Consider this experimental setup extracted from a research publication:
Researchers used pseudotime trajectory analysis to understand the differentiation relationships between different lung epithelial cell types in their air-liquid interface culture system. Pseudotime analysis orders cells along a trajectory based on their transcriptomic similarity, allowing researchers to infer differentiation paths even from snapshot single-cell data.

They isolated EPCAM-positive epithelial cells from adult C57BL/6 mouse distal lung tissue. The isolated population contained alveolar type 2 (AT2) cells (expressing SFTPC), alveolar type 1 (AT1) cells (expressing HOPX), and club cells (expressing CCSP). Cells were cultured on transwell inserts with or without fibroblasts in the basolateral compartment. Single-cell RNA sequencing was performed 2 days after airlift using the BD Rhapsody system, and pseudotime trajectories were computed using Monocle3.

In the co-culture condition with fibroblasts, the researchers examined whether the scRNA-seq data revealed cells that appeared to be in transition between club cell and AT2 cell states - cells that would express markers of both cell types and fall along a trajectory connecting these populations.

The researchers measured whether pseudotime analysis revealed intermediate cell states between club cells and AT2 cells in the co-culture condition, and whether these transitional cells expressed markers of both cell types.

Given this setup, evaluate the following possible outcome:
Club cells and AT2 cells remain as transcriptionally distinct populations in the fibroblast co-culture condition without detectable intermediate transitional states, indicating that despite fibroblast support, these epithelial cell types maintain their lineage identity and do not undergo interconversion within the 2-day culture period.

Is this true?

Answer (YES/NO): NO